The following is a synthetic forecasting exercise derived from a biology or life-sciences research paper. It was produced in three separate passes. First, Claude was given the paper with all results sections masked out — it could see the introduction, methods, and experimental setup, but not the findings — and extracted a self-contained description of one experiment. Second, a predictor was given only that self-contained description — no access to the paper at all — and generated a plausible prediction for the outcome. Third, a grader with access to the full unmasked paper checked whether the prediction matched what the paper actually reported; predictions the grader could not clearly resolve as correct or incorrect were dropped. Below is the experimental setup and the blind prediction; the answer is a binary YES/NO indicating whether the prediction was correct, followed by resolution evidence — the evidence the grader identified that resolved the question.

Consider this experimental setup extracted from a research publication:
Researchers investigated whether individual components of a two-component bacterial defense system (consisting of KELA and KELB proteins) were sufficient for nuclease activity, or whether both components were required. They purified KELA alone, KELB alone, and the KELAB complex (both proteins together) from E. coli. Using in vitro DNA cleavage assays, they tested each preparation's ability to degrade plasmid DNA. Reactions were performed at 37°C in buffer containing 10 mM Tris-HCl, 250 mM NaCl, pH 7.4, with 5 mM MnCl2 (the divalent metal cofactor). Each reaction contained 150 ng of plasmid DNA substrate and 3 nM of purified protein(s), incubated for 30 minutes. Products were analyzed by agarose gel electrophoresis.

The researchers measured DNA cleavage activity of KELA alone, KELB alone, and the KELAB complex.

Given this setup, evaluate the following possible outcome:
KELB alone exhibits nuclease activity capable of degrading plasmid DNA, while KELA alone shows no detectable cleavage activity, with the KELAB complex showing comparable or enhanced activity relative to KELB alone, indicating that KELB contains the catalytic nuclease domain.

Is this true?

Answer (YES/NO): YES